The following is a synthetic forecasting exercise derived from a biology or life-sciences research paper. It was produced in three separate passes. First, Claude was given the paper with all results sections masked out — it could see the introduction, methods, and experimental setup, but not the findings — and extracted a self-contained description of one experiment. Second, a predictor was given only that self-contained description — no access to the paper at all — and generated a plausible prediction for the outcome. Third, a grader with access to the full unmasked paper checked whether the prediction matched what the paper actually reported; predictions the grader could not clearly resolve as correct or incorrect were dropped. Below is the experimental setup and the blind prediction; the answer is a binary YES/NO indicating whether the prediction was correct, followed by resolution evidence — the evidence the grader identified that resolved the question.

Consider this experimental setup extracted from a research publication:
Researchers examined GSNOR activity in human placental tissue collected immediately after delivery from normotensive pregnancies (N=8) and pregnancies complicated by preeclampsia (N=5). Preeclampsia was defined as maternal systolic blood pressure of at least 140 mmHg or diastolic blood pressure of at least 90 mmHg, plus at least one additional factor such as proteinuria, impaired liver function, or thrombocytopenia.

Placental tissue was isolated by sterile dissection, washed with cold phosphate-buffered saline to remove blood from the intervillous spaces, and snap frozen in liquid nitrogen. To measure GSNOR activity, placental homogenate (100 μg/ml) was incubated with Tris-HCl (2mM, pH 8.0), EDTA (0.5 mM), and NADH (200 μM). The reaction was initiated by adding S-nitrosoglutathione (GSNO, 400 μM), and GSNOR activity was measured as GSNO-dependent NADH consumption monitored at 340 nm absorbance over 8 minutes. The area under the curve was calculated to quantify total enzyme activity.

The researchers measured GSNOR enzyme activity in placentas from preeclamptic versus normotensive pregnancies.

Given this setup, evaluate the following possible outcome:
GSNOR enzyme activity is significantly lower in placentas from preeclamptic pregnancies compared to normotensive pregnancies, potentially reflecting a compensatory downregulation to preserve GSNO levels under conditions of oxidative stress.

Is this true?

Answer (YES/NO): YES